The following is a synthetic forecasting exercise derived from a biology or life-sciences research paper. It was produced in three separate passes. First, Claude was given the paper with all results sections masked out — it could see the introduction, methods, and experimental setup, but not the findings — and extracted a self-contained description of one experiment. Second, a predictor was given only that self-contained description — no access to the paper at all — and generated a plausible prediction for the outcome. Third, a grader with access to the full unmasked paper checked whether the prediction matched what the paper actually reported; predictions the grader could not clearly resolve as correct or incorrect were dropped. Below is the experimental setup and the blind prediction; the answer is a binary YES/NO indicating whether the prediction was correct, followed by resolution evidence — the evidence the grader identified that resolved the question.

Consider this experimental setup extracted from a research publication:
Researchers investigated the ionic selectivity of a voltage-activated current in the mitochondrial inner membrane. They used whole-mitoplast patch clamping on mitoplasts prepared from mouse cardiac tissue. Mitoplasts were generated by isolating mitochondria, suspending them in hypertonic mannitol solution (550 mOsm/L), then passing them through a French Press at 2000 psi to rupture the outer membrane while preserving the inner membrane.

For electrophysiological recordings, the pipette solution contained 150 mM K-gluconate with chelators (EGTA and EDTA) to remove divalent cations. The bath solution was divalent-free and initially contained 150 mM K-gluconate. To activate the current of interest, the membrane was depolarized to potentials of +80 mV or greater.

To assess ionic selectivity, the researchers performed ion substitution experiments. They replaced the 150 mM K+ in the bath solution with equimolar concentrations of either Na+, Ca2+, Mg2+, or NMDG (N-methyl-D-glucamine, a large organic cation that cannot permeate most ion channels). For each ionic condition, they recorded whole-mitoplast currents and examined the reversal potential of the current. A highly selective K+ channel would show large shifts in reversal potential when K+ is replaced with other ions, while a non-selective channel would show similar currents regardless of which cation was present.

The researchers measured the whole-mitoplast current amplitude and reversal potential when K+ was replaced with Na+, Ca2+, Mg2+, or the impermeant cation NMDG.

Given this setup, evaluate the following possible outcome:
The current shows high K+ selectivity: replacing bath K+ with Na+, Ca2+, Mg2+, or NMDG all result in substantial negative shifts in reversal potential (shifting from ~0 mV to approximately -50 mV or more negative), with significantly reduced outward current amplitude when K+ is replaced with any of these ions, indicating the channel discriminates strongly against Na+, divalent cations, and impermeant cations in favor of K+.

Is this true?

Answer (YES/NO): NO